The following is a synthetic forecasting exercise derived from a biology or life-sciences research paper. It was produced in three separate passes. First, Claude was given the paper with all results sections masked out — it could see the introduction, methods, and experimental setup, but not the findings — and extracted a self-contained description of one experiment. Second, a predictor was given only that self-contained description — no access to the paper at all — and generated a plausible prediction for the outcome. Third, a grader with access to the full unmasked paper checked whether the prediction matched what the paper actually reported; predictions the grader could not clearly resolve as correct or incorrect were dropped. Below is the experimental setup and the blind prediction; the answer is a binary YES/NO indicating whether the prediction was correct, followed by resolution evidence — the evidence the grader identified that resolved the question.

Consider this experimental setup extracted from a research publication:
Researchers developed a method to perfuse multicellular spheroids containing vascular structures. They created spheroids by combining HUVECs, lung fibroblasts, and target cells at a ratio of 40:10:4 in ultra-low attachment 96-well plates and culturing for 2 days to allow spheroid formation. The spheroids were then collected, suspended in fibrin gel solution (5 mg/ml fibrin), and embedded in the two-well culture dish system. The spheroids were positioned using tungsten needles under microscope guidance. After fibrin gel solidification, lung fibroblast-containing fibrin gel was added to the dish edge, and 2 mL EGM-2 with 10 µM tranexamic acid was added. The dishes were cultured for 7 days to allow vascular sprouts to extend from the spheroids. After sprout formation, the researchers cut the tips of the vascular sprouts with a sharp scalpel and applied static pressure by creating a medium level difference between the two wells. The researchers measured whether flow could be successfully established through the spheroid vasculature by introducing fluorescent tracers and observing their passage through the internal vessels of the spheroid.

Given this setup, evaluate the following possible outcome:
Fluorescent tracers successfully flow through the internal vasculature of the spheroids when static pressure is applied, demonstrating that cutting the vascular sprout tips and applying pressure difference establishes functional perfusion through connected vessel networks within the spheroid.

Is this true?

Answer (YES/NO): YES